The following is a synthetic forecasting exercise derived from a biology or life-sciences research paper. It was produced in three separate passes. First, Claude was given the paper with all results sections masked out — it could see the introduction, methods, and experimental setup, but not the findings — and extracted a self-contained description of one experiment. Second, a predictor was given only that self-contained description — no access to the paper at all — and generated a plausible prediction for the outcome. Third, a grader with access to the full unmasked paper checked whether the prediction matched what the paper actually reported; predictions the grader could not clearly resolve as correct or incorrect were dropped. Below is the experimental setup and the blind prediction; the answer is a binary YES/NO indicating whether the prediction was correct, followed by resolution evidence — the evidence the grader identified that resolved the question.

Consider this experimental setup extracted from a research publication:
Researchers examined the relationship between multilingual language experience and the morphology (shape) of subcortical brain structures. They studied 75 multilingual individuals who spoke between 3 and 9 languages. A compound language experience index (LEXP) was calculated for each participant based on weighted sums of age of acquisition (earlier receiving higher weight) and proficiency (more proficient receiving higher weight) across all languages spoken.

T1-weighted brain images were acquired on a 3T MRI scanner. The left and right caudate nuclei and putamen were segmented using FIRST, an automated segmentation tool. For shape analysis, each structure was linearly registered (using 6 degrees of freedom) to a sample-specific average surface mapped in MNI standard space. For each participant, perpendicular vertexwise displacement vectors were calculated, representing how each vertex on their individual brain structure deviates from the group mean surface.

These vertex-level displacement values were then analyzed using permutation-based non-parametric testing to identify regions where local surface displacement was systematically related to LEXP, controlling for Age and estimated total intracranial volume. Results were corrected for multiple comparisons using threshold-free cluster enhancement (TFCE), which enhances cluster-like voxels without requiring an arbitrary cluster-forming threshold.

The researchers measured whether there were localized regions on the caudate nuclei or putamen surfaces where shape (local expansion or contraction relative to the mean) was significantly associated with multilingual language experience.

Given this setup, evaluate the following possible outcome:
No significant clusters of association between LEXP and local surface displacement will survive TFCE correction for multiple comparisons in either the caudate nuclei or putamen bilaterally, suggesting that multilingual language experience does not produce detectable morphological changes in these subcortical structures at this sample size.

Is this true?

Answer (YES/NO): NO